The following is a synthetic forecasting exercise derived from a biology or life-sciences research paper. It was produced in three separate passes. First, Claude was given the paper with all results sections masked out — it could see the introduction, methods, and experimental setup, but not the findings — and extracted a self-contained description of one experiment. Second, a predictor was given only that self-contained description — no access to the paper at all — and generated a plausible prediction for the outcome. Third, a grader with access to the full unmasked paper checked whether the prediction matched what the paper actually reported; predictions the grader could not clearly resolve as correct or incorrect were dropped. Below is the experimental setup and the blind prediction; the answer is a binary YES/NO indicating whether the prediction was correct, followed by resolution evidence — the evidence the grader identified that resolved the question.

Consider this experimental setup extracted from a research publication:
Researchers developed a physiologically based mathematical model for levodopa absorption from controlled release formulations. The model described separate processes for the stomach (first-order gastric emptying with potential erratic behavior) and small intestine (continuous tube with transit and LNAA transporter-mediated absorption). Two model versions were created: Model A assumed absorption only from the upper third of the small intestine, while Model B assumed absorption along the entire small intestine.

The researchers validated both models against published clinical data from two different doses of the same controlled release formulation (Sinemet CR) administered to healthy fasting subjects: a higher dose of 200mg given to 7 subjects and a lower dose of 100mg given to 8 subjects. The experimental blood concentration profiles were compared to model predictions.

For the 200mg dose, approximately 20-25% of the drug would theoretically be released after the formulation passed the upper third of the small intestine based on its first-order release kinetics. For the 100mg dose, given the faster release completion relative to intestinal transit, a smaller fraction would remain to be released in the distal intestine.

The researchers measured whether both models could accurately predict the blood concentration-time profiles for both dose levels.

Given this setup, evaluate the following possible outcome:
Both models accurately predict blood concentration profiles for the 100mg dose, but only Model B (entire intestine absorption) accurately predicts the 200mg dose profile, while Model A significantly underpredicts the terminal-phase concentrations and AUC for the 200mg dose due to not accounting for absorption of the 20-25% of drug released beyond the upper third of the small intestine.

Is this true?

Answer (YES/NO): YES